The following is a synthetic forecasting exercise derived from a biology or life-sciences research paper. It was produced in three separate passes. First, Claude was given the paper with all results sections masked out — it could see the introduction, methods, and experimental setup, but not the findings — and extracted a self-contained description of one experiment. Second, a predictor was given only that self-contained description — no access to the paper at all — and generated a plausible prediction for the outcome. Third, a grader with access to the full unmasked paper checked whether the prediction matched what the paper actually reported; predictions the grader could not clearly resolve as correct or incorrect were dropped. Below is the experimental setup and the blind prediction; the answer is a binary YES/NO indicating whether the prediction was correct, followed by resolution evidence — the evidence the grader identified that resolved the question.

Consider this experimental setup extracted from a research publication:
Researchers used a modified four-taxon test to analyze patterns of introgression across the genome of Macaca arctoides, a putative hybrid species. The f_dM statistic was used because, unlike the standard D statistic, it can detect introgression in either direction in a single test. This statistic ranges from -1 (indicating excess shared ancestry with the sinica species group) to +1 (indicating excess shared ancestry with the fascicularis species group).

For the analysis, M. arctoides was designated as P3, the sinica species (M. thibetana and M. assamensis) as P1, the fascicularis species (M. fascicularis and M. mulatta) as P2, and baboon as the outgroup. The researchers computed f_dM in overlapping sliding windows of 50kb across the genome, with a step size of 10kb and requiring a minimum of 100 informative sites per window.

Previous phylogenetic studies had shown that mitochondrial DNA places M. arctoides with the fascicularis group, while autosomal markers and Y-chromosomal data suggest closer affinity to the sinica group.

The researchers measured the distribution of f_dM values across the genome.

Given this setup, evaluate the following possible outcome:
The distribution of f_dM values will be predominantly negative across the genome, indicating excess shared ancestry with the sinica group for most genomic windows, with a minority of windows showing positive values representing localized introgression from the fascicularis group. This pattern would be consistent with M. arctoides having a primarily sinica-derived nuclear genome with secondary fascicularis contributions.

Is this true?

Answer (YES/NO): YES